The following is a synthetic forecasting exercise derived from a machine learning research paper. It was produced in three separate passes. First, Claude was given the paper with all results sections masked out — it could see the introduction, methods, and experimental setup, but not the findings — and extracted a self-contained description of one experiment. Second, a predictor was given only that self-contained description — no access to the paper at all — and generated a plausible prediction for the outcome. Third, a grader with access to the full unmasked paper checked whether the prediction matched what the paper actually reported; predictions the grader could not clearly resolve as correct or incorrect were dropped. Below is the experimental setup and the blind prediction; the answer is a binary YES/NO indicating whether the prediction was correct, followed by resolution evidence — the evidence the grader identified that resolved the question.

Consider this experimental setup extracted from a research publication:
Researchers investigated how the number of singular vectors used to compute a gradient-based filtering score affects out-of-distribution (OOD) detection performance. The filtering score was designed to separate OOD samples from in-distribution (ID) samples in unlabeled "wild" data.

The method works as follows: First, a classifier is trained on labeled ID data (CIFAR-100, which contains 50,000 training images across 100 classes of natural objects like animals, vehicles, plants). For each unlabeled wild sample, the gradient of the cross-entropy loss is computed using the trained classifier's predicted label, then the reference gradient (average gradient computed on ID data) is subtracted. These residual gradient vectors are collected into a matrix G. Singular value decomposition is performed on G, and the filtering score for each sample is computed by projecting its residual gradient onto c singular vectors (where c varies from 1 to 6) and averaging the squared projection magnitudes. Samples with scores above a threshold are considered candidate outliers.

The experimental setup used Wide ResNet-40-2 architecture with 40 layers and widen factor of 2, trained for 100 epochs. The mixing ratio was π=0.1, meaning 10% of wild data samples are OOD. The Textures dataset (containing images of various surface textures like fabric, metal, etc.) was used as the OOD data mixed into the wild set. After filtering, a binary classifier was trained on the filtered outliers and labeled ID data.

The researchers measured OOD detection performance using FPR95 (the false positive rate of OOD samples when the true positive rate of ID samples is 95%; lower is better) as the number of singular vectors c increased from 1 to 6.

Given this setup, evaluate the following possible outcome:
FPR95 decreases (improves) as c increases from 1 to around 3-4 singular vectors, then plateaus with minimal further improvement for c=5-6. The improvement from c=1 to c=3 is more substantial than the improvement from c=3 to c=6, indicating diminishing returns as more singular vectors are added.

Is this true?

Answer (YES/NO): NO